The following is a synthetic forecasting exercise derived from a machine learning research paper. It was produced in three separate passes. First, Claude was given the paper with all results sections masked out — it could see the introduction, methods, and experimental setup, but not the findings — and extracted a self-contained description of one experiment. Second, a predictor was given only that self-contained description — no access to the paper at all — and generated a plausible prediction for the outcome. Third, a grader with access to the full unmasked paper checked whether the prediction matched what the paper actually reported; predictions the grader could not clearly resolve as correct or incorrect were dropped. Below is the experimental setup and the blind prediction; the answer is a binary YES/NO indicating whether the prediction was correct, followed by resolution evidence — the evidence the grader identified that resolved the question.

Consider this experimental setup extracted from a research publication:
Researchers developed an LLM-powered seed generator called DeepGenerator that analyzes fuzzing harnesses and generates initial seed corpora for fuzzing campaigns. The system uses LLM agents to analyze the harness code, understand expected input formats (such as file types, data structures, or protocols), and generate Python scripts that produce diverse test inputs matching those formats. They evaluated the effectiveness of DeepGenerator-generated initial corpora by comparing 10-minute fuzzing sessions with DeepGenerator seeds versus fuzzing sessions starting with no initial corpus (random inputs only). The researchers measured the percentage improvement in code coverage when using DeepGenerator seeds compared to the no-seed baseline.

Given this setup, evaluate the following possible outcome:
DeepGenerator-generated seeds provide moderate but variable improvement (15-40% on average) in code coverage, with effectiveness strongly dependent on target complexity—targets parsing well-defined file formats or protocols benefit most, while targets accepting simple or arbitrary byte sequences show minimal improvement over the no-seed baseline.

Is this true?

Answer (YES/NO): NO